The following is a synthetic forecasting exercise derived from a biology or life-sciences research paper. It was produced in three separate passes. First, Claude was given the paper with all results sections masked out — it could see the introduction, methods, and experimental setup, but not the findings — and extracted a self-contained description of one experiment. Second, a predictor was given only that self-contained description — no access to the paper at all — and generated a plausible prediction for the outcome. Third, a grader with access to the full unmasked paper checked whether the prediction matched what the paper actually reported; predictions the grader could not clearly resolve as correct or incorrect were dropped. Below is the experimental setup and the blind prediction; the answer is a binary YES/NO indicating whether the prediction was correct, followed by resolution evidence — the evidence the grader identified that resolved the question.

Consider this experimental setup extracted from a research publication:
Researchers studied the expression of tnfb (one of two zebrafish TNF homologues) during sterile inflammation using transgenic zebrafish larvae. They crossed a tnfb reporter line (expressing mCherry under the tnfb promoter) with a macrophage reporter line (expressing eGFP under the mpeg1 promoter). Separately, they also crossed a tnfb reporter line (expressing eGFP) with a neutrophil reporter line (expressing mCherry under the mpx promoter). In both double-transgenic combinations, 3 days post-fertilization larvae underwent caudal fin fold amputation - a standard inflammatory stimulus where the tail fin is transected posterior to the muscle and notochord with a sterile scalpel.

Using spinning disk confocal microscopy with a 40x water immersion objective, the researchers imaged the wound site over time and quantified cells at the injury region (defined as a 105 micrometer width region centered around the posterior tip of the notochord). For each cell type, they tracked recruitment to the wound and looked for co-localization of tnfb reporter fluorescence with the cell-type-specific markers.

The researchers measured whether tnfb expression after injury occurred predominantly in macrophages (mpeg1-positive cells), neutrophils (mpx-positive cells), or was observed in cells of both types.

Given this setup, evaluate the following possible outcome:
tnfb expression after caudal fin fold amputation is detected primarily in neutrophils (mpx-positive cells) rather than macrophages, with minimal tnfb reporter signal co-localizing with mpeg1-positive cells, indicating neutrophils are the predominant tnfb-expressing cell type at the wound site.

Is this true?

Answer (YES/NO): NO